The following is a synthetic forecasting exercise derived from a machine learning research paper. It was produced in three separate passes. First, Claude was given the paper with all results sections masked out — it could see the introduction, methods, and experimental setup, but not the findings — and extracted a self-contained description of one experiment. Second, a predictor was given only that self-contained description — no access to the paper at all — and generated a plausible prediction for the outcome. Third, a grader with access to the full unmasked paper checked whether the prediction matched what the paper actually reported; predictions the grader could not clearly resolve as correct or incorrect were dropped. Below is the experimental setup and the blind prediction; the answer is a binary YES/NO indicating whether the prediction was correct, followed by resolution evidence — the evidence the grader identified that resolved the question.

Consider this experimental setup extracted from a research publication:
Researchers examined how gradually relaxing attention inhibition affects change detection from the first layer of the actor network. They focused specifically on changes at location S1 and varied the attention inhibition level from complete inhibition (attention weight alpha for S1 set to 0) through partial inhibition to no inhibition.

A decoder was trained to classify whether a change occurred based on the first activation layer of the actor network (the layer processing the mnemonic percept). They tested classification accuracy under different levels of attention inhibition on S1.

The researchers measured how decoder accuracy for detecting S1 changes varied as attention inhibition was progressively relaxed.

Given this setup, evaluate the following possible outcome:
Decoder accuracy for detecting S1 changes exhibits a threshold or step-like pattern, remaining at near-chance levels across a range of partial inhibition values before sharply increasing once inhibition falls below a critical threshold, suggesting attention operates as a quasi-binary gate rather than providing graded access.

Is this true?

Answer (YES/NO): NO